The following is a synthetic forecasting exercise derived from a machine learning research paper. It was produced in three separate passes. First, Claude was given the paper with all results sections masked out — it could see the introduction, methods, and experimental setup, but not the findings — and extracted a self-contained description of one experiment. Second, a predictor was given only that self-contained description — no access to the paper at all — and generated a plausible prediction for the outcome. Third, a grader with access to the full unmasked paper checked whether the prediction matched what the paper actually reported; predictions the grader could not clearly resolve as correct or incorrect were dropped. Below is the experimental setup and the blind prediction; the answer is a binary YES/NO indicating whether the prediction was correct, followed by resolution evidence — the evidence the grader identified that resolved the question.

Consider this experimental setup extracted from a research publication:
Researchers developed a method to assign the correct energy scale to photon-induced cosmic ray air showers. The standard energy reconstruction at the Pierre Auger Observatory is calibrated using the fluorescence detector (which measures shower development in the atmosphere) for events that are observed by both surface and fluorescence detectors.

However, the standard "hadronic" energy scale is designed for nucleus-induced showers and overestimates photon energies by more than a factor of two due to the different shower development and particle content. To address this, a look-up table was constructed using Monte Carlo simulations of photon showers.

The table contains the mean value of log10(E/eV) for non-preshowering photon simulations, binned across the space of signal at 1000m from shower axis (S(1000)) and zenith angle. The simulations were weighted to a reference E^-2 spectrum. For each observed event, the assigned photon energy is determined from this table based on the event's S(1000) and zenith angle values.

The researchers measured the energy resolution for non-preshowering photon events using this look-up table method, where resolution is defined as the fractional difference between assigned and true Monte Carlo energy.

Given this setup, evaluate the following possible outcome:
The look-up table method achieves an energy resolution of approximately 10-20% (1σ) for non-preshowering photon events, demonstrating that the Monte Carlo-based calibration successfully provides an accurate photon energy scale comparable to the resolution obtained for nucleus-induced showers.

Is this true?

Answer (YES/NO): NO